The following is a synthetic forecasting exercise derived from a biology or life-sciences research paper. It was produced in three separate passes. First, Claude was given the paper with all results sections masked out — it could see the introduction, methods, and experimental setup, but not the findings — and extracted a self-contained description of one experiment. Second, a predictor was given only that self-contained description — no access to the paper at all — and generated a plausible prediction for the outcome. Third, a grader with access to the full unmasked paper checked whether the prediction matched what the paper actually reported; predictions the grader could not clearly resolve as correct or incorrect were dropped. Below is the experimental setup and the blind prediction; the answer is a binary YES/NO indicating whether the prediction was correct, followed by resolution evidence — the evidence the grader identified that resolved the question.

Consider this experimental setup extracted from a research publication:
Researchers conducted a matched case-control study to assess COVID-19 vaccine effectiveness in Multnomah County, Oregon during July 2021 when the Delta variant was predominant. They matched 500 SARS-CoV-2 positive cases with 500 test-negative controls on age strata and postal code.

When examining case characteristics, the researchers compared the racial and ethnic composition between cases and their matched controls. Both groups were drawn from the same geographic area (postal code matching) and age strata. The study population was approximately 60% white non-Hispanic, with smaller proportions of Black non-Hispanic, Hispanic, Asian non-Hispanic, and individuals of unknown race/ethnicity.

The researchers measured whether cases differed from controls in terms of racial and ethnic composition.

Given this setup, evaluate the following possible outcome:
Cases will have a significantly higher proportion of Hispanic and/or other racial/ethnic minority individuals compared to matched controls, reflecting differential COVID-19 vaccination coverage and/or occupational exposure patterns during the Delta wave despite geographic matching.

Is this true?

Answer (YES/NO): NO